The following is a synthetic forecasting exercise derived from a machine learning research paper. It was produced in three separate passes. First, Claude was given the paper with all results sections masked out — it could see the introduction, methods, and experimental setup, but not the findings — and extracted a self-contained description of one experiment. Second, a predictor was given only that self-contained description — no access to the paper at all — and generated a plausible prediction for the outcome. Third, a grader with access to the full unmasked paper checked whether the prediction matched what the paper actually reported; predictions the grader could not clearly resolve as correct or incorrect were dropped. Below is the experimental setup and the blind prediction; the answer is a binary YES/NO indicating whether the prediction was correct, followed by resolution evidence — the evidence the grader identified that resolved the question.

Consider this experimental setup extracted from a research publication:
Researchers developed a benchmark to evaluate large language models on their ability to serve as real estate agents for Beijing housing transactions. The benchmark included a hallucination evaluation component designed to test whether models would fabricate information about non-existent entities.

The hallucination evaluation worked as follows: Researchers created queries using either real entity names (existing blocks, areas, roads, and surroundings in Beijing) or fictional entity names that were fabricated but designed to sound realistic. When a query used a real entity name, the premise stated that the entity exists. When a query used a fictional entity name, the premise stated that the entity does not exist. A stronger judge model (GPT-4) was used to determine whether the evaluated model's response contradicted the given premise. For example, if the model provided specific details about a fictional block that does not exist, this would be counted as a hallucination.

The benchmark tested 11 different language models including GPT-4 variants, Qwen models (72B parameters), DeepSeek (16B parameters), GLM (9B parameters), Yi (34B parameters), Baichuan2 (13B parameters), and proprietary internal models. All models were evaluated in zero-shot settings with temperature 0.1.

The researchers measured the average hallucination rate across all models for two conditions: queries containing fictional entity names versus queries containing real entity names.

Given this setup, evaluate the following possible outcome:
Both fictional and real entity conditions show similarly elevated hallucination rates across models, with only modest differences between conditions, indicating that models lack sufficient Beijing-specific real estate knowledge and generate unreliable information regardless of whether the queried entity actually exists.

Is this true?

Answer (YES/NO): NO